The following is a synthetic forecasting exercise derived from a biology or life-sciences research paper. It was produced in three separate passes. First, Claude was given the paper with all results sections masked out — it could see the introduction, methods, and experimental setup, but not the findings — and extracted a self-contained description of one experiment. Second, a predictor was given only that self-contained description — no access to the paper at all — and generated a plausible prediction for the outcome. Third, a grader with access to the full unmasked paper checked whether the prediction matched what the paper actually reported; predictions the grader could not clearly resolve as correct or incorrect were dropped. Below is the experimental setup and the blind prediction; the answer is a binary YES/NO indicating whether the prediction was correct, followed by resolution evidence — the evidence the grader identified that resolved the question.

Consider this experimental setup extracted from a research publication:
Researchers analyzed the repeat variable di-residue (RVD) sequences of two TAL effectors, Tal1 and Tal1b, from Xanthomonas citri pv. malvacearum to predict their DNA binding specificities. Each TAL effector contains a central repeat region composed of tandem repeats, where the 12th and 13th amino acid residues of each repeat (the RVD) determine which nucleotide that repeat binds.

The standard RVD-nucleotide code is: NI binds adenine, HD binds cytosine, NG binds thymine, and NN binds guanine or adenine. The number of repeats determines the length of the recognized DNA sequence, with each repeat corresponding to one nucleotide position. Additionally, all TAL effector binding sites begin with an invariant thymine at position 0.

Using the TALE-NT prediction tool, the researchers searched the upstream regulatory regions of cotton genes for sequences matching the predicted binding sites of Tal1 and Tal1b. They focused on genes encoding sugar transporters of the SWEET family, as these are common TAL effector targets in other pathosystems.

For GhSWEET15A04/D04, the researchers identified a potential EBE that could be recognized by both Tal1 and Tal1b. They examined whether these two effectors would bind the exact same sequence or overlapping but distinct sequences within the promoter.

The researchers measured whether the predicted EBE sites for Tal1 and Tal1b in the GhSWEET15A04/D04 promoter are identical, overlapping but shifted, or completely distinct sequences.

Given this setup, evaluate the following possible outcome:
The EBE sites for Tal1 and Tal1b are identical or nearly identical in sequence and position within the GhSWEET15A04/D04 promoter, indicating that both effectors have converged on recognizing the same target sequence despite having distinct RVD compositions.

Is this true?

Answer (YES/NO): NO